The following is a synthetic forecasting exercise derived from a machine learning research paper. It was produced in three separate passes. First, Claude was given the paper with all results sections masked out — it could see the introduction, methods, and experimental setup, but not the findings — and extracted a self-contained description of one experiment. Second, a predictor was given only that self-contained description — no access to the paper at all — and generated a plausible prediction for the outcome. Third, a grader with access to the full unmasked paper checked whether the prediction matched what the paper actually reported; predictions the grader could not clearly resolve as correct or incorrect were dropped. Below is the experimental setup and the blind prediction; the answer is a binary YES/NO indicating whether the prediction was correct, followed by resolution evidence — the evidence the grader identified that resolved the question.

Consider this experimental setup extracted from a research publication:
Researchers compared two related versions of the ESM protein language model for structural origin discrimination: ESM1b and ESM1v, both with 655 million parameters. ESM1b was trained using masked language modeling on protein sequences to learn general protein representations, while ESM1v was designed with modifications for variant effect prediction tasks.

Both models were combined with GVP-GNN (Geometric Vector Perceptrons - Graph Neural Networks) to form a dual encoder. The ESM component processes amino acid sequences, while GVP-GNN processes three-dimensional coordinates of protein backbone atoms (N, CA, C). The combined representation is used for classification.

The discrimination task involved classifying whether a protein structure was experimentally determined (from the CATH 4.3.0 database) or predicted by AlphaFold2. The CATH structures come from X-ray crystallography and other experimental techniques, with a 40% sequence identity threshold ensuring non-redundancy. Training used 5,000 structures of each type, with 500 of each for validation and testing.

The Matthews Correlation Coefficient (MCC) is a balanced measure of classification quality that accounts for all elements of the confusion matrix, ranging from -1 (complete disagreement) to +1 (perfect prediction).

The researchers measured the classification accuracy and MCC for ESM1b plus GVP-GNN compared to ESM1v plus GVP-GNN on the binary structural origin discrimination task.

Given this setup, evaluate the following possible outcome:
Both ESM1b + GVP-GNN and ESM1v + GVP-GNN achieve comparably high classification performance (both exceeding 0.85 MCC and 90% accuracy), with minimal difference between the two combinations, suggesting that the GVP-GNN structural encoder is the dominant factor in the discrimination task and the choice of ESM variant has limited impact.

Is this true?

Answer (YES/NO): NO